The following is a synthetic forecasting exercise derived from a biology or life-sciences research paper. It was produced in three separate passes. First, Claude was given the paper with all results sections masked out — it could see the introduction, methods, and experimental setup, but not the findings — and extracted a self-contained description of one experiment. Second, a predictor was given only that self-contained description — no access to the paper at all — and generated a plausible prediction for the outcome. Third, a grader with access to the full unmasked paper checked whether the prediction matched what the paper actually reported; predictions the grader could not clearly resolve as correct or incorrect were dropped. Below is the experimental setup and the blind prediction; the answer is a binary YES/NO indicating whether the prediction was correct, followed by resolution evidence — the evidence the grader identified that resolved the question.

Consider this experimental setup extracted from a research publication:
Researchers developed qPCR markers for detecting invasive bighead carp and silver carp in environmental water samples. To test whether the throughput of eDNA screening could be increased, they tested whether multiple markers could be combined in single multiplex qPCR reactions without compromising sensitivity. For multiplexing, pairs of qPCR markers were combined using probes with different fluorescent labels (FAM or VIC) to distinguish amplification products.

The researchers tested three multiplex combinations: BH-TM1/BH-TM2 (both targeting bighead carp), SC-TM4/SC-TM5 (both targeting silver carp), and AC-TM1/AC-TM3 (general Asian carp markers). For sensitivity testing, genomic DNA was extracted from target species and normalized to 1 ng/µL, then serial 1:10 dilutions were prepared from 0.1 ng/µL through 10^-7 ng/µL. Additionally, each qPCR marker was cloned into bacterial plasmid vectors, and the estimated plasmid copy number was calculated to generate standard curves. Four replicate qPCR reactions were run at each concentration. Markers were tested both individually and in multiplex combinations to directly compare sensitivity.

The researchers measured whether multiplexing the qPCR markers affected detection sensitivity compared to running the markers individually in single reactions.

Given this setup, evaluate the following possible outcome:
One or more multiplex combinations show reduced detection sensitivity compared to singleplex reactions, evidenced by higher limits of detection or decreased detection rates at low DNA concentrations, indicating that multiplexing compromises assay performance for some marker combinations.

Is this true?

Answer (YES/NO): NO